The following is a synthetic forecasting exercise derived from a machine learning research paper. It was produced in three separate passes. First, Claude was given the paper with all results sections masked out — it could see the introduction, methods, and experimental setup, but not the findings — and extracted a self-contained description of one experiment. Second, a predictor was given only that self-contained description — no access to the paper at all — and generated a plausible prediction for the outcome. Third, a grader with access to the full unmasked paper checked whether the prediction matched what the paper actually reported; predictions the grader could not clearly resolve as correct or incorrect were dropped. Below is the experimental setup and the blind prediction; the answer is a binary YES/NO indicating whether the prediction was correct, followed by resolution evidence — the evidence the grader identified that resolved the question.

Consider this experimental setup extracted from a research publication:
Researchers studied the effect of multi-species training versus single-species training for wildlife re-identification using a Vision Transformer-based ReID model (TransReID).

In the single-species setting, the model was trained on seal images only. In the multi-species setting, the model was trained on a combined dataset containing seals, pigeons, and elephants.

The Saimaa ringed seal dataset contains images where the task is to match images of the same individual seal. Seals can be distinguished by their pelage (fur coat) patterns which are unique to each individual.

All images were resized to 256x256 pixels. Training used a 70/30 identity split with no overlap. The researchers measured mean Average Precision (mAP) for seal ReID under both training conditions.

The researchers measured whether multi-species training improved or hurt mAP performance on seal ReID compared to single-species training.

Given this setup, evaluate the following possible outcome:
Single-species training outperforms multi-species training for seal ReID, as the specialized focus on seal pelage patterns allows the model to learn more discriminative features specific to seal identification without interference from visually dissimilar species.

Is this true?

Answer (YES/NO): YES